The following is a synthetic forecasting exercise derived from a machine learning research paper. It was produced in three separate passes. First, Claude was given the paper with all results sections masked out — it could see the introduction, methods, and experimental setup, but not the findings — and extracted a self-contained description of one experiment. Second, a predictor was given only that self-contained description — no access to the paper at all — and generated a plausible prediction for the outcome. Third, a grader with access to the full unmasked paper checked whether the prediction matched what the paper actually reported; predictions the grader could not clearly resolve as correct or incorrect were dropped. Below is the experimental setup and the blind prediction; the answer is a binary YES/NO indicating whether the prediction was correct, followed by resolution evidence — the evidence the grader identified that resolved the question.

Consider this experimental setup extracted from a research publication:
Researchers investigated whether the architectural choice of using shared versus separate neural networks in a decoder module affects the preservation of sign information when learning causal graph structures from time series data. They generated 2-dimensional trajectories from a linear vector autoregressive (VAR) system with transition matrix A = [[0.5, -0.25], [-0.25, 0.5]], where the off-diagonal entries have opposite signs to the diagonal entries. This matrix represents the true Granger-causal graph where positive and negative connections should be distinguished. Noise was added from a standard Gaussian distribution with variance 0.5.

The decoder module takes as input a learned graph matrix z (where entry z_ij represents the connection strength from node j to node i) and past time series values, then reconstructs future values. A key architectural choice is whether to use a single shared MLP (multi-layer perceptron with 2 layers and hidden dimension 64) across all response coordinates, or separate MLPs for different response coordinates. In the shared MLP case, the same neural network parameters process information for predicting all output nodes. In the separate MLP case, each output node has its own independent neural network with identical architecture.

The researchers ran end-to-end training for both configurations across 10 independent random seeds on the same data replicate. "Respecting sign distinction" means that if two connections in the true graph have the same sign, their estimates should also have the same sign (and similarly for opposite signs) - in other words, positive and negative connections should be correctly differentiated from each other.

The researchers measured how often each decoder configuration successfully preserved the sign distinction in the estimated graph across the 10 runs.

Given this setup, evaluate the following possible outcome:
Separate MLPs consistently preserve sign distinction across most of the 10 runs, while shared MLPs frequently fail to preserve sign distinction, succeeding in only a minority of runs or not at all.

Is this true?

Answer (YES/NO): NO